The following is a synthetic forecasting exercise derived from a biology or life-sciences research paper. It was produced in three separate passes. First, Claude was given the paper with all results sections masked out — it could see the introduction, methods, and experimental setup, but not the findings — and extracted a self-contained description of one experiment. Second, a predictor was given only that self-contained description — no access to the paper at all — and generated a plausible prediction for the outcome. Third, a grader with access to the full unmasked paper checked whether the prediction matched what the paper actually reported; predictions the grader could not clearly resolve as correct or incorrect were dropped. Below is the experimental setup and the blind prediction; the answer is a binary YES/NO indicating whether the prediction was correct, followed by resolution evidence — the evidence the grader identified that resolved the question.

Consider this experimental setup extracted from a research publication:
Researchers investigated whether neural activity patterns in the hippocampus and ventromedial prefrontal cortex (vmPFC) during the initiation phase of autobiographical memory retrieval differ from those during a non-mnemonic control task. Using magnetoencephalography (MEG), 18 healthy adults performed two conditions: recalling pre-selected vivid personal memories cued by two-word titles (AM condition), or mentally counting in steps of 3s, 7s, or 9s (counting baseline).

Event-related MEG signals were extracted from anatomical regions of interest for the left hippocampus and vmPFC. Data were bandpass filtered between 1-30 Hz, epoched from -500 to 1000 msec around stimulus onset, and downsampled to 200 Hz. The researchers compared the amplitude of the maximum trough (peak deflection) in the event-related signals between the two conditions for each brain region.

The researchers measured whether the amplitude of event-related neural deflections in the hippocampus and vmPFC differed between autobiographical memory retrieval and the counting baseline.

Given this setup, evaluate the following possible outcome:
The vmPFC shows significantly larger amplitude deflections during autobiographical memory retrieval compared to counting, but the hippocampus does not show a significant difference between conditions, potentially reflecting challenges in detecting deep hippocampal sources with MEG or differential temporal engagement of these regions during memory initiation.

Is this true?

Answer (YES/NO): NO